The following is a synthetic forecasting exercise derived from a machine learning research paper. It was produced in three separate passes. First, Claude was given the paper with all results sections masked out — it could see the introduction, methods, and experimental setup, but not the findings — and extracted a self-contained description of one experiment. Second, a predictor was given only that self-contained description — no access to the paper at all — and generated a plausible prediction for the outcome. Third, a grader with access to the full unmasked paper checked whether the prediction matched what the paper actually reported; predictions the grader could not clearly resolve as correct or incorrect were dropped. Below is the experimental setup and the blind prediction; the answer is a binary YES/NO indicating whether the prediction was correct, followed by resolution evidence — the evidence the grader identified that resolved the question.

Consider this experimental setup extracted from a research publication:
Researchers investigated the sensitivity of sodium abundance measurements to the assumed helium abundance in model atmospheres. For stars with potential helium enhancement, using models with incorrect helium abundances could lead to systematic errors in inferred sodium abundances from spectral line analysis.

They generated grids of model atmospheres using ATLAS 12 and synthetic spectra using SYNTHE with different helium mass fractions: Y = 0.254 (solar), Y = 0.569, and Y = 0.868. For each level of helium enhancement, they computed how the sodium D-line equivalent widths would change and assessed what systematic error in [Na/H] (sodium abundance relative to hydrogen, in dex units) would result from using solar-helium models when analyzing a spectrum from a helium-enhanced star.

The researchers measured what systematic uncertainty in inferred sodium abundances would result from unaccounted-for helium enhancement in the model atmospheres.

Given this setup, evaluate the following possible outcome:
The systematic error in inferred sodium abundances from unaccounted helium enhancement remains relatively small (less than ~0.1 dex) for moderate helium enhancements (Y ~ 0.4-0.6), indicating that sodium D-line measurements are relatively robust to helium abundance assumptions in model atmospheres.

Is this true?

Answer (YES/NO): NO